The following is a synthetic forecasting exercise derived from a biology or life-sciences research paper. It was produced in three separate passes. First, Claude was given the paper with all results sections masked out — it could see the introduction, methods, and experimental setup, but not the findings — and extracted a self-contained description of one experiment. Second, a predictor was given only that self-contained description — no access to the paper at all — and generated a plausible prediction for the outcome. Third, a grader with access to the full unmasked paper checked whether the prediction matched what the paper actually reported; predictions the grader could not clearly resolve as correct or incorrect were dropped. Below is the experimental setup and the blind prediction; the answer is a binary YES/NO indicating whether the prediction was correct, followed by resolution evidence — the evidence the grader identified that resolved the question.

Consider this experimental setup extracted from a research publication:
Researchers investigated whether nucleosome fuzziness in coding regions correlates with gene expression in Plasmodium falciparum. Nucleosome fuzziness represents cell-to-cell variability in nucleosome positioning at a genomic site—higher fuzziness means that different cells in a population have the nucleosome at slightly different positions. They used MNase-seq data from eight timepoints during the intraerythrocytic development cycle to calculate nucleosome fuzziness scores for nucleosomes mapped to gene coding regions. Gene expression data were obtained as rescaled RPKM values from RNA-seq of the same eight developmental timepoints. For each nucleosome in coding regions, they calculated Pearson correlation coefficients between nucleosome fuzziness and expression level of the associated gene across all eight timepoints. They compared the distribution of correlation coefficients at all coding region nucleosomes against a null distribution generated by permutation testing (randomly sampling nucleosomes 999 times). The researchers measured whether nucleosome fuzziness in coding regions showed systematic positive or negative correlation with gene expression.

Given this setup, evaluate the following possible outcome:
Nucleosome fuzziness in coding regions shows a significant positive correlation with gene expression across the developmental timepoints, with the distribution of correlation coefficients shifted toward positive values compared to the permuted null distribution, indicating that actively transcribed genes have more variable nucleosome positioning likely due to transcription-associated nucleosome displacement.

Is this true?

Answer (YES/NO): YES